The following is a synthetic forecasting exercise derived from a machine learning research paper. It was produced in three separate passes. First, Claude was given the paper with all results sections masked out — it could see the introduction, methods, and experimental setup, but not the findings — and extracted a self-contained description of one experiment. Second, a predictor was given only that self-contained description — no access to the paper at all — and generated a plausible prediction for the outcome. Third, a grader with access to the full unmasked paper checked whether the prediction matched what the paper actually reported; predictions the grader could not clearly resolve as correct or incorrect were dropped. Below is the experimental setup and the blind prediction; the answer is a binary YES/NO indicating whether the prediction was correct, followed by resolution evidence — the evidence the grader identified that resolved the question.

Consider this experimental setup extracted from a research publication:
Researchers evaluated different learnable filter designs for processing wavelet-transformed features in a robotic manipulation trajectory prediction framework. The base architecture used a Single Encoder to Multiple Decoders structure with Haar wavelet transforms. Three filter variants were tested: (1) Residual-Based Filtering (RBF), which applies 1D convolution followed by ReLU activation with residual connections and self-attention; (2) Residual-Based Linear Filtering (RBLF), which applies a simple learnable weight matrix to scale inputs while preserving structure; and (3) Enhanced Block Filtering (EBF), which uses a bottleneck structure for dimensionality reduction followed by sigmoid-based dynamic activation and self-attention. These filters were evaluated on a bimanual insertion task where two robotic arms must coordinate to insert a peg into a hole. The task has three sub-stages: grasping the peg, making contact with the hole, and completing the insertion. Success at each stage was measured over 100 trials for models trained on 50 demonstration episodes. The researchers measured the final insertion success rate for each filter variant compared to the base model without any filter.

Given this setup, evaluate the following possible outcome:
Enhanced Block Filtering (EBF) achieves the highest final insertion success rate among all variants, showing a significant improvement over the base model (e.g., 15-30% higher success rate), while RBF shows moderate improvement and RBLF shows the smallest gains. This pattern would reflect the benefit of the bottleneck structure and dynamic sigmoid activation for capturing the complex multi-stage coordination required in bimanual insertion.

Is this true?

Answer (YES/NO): NO